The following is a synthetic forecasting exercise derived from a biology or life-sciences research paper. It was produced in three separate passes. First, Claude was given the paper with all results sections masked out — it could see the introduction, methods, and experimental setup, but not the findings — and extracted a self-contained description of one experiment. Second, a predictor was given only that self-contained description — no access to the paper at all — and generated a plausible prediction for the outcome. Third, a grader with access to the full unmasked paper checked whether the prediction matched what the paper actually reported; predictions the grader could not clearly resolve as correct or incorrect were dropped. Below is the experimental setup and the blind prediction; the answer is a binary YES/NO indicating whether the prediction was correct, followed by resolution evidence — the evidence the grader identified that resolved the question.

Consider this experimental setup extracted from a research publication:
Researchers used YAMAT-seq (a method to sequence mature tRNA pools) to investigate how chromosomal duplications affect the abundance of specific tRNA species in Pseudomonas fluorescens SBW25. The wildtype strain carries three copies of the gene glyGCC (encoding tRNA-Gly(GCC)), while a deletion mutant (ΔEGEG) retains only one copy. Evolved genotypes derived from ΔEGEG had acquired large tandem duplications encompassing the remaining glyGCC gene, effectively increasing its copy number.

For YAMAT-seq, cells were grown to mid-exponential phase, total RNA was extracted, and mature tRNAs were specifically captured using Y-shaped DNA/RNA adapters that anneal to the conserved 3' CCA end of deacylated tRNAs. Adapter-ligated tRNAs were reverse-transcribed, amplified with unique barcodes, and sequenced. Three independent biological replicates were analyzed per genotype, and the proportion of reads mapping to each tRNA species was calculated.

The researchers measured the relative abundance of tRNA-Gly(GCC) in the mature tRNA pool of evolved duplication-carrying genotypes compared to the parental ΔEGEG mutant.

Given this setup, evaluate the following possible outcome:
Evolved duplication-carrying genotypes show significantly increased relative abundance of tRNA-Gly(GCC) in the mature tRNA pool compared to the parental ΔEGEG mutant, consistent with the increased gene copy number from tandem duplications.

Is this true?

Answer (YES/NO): YES